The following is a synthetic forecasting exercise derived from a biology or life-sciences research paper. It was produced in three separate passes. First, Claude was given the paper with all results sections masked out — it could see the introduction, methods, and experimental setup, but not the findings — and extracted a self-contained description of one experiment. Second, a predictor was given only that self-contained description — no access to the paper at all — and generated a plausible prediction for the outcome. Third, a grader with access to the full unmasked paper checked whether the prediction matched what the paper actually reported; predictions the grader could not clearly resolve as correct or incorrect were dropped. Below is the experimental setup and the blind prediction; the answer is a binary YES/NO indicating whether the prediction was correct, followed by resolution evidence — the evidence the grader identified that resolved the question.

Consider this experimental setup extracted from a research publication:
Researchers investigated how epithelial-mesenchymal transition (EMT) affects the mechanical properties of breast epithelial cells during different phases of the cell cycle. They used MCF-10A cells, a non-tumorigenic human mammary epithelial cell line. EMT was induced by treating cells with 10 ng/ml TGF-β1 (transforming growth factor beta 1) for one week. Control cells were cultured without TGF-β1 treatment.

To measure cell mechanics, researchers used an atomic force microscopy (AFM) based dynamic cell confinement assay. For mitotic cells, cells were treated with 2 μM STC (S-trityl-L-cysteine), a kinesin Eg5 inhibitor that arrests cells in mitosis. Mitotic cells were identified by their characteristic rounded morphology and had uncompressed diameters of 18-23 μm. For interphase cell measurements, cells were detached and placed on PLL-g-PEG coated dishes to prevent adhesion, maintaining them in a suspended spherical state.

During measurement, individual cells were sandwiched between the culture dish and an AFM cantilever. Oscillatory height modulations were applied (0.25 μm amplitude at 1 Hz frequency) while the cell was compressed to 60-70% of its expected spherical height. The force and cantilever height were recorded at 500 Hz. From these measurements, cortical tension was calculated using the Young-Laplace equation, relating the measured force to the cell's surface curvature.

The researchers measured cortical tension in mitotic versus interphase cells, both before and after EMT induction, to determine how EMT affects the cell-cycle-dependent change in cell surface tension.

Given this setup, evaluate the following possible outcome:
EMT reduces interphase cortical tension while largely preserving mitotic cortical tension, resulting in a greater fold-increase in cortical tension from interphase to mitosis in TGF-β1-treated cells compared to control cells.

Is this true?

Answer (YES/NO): NO